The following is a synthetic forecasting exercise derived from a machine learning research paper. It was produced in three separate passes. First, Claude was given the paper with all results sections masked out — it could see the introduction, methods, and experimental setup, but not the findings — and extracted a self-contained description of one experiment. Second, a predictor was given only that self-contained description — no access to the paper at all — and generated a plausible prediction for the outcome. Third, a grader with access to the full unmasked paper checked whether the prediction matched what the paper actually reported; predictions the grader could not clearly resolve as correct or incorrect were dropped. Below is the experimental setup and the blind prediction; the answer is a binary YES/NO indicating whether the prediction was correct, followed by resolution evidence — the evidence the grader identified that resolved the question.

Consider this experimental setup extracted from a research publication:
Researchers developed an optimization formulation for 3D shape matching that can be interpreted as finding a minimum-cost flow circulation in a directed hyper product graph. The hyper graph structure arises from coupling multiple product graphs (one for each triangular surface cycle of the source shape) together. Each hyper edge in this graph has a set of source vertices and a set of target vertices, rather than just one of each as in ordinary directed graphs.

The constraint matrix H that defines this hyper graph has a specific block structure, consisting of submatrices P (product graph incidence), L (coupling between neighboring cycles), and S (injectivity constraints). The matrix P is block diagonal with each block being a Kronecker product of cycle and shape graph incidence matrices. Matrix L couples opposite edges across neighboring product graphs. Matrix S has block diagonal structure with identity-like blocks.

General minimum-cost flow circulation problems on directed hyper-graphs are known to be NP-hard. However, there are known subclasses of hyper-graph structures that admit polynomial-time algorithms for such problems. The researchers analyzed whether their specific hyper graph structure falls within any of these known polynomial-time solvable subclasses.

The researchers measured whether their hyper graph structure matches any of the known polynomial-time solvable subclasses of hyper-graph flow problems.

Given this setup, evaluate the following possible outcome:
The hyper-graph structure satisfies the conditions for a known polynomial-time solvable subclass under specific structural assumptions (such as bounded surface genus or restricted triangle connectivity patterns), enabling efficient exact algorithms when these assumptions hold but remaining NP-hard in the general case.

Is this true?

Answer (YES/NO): NO